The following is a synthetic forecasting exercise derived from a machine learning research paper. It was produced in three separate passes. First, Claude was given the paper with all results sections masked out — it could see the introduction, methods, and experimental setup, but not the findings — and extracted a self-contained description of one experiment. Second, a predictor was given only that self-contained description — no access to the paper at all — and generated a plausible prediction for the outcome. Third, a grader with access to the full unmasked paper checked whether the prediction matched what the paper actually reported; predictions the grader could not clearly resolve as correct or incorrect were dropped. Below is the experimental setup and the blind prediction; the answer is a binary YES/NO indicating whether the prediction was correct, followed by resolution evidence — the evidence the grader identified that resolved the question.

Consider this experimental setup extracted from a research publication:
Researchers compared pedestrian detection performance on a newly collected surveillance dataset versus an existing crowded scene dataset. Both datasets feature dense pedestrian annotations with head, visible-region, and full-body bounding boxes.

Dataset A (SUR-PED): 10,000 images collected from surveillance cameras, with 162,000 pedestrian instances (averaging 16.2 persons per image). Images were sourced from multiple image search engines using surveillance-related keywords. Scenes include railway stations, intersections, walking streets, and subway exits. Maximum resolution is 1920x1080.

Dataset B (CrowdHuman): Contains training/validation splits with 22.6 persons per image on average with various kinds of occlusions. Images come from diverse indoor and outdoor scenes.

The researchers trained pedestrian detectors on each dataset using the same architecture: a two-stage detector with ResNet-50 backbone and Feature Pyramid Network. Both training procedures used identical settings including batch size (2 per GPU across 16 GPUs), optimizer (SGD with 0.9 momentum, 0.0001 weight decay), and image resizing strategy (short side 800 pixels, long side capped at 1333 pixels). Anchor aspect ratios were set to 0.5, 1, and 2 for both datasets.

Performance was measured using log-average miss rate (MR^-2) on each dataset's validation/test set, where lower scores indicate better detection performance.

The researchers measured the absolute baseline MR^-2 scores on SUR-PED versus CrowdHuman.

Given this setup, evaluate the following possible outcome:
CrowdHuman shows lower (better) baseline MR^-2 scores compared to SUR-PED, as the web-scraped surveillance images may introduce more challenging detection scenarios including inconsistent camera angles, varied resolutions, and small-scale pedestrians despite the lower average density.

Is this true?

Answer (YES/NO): YES